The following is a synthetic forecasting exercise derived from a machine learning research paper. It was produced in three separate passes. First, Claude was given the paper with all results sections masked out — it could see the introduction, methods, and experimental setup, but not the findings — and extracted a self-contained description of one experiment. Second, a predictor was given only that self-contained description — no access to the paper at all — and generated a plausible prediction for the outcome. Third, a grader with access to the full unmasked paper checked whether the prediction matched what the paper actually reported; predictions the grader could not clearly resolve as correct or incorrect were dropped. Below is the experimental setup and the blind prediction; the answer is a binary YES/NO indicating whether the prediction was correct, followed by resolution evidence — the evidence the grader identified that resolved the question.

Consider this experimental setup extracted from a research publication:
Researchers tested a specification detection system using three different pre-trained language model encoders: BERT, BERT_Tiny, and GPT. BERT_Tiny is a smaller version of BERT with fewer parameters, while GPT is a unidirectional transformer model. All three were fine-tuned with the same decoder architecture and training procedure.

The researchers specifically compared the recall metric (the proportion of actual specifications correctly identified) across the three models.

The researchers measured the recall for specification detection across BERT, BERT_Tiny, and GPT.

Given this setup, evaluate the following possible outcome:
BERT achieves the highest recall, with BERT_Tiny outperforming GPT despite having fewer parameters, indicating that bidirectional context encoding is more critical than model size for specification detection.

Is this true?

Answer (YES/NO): NO